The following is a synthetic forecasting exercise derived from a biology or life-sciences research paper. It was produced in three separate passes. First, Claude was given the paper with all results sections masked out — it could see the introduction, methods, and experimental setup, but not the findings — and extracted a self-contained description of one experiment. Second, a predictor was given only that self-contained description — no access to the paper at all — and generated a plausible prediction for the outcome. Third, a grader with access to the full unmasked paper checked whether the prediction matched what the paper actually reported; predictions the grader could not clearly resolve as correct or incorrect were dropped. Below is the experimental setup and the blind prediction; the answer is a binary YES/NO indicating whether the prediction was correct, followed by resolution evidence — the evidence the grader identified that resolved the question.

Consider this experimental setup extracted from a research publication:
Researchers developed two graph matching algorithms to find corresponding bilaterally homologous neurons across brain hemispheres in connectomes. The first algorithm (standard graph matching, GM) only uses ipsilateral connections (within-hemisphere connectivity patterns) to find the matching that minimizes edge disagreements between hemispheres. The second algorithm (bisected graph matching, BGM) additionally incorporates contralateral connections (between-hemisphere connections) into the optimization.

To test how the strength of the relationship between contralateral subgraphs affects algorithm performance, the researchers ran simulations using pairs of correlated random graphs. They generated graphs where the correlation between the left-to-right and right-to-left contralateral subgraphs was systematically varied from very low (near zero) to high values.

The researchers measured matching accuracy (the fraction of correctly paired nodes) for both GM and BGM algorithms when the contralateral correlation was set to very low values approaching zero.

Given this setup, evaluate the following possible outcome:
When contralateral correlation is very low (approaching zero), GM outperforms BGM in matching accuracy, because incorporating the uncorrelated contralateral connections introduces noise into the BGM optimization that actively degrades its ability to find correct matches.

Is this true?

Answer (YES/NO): YES